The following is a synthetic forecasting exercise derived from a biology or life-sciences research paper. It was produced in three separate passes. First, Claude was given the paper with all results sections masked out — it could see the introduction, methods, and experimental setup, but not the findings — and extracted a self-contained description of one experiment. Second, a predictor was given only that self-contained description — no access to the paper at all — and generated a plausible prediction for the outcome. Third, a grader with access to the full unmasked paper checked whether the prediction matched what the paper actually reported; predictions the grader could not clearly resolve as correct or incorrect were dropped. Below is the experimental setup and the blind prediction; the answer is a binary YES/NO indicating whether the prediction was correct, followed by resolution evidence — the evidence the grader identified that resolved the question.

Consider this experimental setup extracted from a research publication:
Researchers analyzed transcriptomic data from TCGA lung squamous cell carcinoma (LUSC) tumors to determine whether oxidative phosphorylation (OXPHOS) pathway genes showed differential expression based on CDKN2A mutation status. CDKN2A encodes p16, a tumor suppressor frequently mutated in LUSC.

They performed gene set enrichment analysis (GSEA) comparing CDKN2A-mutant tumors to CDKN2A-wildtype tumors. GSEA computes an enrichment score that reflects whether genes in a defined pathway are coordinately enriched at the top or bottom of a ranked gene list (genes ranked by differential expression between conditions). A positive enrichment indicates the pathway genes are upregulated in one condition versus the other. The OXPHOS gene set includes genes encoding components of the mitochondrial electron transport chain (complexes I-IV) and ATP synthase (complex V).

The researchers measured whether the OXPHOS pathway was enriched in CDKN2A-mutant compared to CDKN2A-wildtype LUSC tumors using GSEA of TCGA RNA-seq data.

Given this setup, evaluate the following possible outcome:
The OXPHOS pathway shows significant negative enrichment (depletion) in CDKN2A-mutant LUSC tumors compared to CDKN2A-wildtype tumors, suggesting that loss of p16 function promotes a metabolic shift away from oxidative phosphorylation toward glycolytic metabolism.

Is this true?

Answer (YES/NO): NO